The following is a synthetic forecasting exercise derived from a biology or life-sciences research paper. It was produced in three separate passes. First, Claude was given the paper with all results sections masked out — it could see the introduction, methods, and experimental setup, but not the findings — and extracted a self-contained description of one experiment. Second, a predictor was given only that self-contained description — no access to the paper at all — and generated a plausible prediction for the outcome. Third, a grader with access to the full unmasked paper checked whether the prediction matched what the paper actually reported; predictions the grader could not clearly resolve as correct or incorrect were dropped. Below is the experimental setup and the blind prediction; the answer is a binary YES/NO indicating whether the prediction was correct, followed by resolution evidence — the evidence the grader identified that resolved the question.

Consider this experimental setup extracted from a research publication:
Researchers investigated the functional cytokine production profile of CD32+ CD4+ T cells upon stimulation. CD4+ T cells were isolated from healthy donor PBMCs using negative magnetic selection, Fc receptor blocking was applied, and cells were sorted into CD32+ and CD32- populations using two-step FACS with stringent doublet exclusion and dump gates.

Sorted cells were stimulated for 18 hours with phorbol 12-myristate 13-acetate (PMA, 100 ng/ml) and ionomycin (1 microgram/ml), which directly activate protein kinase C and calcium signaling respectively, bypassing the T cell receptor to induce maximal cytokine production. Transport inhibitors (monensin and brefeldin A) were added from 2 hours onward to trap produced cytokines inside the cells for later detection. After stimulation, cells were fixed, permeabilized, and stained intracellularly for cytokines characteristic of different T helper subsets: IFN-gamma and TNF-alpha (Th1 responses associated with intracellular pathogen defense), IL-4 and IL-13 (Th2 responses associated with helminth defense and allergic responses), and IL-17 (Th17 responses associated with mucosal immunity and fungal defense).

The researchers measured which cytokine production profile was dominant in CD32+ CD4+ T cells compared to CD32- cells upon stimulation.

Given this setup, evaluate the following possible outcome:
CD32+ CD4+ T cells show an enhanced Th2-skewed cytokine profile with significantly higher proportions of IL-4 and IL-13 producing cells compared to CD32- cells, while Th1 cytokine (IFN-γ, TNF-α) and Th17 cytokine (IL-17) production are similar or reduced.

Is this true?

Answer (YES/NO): NO